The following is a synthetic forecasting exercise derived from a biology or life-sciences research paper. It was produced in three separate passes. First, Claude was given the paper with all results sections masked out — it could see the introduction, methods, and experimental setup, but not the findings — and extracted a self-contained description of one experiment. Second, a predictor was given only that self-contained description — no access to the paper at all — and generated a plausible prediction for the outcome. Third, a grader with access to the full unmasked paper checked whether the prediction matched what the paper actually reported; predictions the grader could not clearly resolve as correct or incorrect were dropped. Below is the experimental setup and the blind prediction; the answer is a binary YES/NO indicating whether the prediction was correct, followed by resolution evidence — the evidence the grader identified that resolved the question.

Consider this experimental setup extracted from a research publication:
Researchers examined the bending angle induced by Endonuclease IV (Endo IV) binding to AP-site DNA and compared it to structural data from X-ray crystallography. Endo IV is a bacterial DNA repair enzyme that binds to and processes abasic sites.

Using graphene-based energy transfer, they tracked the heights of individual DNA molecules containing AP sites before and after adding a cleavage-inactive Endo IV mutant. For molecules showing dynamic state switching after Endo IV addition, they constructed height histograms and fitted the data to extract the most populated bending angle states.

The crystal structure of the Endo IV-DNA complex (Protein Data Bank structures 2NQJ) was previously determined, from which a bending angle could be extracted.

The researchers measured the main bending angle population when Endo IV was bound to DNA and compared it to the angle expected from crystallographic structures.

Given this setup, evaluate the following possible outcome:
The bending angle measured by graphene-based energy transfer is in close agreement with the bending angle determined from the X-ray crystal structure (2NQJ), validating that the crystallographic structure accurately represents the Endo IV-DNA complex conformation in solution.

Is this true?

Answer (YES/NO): YES